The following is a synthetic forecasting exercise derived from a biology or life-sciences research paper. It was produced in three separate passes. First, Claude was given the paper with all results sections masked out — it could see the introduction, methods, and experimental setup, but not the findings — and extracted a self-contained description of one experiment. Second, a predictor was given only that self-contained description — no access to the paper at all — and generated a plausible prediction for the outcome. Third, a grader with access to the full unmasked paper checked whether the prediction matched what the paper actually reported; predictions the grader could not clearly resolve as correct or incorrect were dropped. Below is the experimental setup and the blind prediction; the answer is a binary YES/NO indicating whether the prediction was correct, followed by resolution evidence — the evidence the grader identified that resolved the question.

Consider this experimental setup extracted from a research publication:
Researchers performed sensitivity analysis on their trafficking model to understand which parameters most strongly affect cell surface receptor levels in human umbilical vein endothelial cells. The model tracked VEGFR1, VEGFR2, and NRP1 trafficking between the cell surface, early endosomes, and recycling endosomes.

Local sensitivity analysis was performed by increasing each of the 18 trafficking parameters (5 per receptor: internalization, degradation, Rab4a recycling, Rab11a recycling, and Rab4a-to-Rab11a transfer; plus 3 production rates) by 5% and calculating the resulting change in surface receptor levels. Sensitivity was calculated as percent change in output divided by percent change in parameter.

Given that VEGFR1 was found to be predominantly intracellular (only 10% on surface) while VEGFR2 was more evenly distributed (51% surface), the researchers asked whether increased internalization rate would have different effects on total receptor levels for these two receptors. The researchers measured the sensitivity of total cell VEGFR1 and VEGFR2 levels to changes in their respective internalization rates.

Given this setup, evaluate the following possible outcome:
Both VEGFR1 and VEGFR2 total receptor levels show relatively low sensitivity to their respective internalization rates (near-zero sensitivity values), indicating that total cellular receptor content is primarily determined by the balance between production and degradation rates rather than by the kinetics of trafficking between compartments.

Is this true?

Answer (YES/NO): NO